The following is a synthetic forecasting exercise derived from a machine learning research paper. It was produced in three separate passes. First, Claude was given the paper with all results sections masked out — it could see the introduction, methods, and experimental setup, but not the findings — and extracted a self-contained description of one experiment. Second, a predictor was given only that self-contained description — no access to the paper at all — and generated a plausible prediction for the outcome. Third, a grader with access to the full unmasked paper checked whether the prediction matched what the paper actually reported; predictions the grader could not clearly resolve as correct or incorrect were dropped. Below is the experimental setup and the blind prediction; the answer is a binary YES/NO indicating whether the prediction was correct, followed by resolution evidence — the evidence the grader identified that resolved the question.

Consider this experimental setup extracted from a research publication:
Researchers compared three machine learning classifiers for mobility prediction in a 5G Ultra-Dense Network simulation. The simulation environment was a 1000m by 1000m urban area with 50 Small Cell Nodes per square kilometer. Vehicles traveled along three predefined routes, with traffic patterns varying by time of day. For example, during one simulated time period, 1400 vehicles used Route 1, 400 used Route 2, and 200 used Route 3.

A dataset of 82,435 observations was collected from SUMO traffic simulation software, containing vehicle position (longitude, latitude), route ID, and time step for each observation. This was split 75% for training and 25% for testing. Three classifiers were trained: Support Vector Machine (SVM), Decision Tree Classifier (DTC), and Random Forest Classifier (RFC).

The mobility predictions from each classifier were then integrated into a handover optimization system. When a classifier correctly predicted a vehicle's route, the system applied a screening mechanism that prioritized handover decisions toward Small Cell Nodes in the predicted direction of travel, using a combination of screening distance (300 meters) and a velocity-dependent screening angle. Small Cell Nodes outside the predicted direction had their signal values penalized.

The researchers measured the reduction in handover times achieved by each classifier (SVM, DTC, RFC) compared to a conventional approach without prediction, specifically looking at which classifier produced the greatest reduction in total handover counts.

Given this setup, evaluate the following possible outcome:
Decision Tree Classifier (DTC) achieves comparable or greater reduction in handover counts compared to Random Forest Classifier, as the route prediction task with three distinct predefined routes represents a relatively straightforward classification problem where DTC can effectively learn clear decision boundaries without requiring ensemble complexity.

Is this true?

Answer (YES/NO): NO